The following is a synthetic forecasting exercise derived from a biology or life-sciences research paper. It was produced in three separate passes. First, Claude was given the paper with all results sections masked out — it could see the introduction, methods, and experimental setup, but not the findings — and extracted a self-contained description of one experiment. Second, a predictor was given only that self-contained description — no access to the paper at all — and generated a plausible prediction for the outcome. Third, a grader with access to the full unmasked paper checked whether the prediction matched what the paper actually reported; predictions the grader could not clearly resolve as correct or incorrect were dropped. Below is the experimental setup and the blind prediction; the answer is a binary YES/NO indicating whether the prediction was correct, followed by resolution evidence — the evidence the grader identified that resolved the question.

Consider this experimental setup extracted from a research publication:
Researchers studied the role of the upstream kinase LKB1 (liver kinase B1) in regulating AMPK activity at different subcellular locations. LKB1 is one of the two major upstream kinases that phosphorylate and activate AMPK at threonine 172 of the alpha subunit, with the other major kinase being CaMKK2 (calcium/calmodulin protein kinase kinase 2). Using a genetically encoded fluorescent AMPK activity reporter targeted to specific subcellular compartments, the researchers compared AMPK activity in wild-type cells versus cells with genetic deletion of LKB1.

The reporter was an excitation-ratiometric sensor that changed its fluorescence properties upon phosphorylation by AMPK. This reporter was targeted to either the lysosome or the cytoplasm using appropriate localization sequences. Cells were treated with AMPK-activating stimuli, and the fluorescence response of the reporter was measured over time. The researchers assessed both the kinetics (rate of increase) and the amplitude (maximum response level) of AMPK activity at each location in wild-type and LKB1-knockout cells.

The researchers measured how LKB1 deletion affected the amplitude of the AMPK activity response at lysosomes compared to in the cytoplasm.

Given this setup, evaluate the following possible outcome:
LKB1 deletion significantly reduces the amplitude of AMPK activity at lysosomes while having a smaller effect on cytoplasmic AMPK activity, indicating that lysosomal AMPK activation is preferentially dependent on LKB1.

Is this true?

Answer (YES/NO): NO